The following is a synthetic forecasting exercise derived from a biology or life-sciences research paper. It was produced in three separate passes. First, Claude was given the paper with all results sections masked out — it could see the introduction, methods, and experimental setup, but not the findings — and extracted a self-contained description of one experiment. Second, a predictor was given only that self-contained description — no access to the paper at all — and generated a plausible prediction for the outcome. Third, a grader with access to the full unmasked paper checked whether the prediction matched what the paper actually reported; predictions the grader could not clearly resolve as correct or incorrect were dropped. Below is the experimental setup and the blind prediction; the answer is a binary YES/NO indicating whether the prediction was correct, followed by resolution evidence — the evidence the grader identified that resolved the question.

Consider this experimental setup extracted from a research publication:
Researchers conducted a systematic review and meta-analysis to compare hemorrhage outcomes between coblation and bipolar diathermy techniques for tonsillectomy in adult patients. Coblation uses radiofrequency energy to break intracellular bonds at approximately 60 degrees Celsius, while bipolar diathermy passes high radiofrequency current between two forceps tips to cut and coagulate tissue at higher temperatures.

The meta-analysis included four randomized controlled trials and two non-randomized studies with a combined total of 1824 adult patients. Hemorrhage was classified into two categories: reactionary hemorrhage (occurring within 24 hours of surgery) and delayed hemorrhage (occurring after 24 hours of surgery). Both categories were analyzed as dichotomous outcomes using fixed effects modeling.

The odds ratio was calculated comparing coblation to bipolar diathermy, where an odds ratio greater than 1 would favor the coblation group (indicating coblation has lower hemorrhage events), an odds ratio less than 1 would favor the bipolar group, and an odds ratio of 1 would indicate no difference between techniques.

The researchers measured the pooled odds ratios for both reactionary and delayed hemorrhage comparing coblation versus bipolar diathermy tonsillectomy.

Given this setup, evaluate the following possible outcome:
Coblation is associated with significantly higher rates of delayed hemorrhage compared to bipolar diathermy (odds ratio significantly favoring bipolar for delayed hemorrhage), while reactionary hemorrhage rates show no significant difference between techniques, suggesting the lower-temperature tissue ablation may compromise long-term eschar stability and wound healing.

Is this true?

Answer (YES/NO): NO